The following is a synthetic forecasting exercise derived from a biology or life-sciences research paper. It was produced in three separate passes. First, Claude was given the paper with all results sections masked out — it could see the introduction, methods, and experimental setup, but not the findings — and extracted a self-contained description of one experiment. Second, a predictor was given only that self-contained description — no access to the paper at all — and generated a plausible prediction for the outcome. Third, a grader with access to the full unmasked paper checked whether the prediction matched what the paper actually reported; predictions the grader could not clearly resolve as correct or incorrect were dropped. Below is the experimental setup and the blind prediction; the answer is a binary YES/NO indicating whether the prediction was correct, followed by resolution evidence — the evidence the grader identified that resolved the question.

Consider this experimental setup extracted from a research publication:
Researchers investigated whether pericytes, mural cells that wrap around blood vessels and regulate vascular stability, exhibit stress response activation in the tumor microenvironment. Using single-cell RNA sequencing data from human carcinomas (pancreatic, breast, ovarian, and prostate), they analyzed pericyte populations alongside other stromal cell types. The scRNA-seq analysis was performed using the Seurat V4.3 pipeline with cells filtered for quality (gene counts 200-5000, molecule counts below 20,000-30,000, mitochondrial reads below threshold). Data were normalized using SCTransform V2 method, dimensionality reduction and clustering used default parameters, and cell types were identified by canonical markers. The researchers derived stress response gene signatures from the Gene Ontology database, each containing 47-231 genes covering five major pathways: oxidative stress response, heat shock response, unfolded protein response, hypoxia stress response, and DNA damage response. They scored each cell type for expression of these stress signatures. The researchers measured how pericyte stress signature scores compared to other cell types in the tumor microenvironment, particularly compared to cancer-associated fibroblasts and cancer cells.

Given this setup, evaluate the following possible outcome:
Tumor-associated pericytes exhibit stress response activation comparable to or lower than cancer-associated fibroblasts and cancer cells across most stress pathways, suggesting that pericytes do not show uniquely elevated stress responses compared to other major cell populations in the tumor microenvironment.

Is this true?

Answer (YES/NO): YES